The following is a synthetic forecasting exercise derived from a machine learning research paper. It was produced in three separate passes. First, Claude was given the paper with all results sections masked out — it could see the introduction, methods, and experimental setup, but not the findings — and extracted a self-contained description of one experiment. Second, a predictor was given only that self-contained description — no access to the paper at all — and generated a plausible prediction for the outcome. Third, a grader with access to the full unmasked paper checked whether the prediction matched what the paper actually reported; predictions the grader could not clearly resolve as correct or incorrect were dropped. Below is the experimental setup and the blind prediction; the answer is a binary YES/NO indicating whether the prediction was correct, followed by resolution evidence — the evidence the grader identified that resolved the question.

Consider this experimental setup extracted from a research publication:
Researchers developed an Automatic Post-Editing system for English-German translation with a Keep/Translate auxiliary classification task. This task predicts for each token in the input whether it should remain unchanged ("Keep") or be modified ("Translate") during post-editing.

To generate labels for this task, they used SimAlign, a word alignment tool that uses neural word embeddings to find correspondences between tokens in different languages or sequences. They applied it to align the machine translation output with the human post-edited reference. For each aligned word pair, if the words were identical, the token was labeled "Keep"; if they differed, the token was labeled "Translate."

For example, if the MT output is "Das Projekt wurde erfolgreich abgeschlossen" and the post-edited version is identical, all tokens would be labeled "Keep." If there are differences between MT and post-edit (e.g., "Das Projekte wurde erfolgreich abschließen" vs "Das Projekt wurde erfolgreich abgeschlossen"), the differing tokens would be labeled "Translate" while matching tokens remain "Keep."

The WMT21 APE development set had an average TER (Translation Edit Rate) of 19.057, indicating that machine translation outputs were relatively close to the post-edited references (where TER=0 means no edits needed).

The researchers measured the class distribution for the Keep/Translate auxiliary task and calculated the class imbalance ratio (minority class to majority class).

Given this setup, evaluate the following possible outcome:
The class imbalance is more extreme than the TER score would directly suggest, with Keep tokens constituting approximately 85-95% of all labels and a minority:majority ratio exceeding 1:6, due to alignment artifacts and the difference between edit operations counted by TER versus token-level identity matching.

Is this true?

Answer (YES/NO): NO